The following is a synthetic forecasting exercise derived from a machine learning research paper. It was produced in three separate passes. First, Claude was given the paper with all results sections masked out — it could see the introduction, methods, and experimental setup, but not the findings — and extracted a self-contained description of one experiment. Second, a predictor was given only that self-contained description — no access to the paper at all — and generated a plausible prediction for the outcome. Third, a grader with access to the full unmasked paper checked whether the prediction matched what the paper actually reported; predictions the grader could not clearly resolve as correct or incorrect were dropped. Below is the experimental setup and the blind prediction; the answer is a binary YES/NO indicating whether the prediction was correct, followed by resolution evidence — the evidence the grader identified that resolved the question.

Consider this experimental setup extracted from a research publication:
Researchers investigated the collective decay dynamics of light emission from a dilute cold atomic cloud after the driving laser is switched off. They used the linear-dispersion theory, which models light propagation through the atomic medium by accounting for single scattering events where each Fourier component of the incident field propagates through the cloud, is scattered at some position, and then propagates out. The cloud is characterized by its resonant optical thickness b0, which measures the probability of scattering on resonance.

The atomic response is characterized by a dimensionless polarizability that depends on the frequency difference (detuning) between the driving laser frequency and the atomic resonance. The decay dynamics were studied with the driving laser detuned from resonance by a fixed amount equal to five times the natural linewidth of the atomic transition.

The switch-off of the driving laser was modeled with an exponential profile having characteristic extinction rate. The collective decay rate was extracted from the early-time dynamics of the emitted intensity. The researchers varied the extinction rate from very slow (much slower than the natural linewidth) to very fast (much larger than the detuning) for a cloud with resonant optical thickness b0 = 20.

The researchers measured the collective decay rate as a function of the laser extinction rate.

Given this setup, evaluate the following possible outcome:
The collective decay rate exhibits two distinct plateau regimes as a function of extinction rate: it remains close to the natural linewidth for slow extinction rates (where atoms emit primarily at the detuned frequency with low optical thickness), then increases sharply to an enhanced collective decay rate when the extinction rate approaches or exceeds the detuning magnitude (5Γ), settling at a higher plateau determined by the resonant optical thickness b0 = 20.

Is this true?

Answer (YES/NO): NO